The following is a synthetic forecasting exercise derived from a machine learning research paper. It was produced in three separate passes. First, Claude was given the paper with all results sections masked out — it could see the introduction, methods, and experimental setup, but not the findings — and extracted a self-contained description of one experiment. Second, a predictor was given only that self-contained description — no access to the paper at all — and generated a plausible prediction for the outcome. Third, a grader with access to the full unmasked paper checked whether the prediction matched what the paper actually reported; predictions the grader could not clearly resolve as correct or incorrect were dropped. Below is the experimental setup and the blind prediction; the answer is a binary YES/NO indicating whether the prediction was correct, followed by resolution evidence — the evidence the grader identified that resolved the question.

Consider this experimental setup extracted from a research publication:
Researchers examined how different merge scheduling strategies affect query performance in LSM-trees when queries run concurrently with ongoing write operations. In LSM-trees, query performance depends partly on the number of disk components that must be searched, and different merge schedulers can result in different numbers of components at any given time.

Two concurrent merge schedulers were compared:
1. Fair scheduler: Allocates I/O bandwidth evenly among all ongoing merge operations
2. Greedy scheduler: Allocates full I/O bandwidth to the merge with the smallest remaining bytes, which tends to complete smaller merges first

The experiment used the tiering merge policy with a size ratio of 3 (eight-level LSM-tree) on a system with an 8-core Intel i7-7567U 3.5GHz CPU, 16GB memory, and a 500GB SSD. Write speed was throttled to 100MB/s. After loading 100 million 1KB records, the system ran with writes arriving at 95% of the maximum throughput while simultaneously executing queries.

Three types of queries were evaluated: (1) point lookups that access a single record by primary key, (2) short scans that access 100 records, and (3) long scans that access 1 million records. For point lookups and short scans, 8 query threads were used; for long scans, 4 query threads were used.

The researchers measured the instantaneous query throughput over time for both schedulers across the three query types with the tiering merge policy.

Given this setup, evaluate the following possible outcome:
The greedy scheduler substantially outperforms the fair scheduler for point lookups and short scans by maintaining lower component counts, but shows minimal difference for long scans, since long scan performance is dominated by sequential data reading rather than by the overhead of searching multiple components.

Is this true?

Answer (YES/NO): NO